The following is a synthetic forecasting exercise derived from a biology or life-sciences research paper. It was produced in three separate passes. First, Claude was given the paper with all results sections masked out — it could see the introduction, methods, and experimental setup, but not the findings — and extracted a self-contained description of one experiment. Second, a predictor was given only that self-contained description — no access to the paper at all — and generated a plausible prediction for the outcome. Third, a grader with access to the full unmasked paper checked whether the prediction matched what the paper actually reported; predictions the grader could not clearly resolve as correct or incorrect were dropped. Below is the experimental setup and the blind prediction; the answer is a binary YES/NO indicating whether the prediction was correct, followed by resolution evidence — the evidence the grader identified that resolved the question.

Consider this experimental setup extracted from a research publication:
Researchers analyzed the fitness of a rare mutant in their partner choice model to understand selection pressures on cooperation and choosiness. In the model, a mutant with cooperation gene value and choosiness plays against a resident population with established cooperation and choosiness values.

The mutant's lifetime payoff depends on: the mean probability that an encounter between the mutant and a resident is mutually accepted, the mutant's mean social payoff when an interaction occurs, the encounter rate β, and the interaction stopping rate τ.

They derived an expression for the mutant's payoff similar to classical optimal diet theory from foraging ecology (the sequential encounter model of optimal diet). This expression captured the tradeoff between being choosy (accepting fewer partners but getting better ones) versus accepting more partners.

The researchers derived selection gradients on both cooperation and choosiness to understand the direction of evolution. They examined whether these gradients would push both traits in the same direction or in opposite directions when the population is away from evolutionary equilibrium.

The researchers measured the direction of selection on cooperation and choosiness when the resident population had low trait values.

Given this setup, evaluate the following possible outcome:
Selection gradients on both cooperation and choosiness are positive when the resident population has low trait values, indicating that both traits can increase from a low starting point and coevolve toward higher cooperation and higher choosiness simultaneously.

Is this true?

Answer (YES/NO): YES